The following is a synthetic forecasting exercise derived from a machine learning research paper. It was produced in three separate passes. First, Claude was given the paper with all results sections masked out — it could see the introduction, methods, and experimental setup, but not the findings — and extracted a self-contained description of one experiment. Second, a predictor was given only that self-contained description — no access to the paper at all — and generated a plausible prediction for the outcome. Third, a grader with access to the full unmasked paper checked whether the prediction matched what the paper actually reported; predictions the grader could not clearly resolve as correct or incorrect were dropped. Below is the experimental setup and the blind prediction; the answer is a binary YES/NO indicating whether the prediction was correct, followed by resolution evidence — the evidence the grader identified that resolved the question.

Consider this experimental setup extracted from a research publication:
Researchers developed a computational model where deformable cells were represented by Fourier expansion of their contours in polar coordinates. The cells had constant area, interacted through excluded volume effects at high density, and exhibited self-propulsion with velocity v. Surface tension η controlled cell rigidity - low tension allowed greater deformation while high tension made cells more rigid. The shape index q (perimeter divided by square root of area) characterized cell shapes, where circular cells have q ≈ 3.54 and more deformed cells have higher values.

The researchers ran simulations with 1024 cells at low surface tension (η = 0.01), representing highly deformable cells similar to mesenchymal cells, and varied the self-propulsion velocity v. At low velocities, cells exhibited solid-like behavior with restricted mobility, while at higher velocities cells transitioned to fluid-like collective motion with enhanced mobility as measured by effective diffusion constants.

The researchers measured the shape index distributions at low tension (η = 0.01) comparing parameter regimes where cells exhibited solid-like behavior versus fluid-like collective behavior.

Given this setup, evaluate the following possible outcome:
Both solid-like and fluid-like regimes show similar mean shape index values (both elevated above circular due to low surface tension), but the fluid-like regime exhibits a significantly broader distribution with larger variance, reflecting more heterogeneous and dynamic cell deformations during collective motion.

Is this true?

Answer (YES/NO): NO